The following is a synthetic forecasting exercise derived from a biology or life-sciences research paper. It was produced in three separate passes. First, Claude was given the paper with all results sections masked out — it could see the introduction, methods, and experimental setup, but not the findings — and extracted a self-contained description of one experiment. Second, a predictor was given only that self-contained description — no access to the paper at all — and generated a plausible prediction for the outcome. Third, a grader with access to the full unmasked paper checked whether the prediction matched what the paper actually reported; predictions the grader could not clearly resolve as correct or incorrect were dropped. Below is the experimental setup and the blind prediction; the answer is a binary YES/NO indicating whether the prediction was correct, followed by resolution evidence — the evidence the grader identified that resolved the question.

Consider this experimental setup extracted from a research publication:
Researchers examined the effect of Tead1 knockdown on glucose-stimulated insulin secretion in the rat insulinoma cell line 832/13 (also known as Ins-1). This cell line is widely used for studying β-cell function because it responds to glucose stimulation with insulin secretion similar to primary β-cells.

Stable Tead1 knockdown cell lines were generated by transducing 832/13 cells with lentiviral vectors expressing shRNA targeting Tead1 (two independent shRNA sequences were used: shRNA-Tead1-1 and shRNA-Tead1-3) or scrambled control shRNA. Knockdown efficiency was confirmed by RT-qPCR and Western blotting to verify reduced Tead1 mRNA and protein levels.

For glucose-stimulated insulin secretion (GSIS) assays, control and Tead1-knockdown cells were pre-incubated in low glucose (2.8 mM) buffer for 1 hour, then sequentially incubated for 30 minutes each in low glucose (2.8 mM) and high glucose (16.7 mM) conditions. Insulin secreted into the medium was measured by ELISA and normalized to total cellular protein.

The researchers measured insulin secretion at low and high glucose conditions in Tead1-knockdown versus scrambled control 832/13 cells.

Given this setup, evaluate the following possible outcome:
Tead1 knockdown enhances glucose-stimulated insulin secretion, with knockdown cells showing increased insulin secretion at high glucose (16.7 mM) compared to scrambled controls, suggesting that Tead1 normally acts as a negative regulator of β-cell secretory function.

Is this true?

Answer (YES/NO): NO